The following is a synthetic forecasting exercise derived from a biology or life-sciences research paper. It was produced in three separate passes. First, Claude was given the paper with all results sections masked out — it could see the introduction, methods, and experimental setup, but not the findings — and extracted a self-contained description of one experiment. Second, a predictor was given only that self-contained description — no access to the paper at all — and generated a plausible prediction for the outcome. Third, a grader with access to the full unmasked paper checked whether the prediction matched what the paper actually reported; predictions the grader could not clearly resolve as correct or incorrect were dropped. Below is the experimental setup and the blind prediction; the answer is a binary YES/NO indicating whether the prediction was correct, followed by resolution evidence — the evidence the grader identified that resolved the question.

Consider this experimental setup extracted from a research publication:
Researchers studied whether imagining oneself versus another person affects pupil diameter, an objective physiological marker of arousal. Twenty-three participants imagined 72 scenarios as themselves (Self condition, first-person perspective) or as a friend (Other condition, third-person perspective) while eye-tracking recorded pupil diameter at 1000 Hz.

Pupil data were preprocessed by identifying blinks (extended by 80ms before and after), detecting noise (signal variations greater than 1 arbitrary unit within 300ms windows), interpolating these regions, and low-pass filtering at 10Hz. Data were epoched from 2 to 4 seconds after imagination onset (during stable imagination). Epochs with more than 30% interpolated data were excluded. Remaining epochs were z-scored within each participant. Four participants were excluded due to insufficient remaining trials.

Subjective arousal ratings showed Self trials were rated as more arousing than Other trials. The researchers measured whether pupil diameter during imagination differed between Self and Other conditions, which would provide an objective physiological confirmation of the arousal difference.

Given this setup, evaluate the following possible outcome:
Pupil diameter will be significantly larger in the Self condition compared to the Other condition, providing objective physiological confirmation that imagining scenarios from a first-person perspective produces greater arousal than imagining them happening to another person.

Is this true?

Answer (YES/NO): NO